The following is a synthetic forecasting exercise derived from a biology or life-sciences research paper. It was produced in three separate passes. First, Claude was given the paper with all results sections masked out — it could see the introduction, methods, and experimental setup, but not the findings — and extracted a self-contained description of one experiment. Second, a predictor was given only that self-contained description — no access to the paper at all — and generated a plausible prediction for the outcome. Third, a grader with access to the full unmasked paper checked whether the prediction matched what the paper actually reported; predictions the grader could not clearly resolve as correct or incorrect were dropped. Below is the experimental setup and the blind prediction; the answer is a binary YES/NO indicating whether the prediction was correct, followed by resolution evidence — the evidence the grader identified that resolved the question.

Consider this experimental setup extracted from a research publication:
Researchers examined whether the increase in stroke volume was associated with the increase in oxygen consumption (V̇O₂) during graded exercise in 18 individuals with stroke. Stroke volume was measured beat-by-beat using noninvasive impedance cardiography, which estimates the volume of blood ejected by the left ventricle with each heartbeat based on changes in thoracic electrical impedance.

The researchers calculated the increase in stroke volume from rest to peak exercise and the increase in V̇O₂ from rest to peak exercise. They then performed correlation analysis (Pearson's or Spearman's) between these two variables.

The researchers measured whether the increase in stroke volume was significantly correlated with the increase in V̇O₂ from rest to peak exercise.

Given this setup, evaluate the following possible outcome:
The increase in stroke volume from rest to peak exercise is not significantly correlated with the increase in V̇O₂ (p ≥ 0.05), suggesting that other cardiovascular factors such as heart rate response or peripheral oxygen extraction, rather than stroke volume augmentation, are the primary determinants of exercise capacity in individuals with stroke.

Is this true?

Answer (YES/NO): YES